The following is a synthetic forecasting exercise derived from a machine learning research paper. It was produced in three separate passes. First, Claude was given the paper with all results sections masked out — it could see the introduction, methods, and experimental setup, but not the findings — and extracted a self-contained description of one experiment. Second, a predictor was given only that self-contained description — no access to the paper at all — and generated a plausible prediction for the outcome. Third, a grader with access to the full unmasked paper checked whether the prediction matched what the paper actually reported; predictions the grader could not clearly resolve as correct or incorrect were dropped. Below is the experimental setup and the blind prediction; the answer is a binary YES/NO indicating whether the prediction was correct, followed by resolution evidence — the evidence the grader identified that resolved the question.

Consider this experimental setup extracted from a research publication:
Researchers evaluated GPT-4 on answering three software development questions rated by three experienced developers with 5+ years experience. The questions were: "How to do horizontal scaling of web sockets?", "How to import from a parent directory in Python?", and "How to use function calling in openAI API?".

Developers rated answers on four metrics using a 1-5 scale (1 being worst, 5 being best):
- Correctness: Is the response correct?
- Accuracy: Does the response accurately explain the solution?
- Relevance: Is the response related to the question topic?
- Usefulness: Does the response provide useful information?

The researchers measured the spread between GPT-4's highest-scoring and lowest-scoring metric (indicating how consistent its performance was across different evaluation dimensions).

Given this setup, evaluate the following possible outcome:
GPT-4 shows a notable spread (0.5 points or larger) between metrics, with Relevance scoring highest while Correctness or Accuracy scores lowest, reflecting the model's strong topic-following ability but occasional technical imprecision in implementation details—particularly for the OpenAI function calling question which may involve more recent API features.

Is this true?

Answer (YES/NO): NO